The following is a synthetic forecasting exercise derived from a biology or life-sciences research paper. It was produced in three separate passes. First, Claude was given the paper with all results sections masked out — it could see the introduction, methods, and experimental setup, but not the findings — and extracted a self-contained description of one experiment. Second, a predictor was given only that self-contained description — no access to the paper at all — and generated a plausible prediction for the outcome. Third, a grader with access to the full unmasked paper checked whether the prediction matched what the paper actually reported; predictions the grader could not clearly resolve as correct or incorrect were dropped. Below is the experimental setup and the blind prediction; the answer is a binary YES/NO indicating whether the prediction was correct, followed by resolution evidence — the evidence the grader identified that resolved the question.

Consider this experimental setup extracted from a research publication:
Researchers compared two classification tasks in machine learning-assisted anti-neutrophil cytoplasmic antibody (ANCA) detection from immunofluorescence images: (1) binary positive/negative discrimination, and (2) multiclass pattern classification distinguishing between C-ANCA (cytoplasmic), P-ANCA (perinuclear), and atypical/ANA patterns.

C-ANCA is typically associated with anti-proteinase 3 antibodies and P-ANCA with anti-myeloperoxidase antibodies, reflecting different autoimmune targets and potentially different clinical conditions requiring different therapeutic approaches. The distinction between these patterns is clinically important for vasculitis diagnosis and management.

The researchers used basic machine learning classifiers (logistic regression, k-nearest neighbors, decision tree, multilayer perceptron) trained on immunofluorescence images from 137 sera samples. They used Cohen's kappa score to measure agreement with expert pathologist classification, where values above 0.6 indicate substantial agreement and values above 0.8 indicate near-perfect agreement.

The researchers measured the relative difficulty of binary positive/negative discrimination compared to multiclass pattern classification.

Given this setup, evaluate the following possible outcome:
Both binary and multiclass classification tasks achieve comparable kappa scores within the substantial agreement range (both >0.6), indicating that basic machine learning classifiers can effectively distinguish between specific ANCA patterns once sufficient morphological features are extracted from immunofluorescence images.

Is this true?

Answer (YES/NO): NO